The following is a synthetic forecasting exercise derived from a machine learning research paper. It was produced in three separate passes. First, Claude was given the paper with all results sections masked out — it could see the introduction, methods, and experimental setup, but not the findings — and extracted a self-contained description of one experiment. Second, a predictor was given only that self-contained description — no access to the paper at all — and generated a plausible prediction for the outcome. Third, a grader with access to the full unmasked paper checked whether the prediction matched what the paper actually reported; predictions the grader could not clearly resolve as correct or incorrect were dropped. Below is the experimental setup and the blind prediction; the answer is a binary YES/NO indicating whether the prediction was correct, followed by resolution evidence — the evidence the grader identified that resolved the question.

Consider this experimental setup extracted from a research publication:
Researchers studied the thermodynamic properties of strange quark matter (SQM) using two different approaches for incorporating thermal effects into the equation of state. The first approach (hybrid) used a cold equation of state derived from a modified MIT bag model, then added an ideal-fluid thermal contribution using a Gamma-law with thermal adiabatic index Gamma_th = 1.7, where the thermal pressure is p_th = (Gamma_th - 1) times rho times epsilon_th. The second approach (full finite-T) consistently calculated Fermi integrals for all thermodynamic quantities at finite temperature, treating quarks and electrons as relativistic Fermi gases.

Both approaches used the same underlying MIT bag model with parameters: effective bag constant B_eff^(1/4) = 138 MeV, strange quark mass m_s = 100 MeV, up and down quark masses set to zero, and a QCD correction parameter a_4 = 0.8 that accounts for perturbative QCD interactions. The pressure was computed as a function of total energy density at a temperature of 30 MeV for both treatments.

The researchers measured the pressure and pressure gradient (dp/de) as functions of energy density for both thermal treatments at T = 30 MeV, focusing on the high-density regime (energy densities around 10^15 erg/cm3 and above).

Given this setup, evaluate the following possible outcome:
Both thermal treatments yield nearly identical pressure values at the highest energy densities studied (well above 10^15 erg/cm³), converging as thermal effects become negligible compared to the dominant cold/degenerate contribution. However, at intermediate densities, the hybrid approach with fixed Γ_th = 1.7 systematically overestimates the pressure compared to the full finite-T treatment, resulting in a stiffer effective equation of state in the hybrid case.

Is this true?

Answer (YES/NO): NO